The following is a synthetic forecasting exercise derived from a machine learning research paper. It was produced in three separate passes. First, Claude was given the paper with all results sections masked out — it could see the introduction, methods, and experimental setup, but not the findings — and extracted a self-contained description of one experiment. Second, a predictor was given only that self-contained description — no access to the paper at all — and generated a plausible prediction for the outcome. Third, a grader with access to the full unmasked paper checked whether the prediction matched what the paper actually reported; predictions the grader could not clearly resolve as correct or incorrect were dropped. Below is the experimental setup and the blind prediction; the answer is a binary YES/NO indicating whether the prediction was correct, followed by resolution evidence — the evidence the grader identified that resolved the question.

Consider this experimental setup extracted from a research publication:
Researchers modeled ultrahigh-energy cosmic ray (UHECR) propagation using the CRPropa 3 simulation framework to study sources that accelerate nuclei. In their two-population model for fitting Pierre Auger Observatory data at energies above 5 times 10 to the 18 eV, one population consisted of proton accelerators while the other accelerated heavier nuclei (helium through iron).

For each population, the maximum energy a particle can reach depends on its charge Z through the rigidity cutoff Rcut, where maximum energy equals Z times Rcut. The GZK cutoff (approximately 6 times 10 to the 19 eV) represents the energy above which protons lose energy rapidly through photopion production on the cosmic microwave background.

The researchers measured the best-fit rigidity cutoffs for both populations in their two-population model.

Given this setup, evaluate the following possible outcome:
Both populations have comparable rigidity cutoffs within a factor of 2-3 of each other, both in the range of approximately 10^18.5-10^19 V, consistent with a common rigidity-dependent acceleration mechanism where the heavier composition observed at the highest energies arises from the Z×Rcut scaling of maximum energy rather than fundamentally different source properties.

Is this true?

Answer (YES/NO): NO